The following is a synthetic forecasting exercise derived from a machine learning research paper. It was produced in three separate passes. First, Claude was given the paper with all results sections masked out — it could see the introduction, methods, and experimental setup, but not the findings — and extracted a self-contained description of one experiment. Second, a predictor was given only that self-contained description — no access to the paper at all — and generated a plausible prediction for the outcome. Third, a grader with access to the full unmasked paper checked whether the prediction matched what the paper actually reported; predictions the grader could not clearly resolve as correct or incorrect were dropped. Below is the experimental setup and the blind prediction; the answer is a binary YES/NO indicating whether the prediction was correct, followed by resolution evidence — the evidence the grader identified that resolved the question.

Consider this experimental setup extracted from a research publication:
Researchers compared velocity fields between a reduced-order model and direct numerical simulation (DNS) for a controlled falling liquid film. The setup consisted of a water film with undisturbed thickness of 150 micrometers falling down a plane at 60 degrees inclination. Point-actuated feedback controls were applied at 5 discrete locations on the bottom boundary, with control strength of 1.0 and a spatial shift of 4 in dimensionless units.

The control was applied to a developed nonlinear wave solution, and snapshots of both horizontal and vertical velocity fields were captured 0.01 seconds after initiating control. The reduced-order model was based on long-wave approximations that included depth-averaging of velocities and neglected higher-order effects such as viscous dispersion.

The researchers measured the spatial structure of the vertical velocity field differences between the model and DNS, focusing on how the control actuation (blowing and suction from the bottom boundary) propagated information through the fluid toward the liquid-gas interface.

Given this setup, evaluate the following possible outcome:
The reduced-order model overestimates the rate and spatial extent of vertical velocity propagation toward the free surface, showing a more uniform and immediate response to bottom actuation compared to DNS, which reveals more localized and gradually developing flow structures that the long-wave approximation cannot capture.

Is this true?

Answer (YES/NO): NO